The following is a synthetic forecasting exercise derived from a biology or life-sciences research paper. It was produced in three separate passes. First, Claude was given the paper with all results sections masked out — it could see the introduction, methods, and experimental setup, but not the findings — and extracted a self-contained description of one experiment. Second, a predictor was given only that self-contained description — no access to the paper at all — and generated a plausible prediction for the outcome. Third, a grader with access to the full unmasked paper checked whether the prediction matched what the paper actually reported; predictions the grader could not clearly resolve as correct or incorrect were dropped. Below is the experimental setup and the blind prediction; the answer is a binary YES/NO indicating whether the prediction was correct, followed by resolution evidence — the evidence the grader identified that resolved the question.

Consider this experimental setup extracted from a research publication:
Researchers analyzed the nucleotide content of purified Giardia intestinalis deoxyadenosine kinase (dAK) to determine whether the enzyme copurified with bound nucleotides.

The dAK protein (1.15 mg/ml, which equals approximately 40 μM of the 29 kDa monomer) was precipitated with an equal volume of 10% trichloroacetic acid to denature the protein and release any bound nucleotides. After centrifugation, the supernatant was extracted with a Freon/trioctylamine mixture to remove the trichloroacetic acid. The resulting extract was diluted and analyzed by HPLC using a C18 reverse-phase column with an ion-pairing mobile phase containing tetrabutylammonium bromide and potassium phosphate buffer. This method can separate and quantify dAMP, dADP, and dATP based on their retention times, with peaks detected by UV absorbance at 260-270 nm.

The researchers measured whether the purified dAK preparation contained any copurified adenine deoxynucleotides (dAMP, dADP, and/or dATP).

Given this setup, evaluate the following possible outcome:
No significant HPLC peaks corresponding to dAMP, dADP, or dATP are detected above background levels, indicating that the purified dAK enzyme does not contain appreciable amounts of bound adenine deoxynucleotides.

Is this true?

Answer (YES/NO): NO